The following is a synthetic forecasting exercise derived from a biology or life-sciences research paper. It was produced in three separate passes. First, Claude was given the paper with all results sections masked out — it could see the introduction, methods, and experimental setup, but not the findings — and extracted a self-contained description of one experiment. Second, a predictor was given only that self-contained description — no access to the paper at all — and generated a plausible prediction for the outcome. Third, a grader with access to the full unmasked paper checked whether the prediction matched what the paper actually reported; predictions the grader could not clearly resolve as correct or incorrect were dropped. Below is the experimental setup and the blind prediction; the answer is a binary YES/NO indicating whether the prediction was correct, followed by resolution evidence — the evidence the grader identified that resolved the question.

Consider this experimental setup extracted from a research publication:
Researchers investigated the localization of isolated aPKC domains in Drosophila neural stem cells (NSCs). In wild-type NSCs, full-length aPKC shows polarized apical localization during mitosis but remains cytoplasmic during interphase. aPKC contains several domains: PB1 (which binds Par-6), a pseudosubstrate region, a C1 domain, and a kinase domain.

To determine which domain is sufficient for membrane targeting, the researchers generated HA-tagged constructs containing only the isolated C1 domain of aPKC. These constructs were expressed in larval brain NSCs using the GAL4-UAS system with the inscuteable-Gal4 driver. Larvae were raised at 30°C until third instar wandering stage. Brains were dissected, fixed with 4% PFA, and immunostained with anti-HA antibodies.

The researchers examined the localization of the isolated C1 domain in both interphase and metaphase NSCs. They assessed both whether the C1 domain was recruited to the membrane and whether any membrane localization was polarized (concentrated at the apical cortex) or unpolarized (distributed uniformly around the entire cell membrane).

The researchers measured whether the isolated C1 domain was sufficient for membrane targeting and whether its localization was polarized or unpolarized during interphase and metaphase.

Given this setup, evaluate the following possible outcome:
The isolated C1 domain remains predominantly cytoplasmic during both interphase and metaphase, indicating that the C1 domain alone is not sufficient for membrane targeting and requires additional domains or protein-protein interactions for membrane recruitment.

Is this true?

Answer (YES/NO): NO